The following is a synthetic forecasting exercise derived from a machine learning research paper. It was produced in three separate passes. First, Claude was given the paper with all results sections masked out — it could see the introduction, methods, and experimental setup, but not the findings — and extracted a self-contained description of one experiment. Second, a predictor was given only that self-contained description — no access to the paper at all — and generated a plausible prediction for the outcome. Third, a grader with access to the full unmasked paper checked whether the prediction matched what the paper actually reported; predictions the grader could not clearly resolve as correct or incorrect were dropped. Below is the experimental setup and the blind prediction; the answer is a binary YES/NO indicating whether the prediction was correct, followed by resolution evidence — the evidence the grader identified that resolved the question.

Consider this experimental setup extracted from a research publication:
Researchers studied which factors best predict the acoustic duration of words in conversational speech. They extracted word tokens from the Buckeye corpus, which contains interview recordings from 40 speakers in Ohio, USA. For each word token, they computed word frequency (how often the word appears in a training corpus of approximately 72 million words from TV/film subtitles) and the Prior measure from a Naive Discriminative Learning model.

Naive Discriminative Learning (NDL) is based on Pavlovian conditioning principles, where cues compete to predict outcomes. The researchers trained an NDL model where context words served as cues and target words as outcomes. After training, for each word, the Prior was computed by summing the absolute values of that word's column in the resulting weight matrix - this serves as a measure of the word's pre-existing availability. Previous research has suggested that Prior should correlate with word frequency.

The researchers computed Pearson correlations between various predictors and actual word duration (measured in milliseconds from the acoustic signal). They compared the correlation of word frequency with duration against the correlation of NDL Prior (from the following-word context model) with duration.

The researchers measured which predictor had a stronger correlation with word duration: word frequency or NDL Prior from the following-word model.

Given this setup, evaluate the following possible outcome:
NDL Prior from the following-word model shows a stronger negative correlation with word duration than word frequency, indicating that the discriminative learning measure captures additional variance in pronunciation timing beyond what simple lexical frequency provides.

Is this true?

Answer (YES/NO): NO